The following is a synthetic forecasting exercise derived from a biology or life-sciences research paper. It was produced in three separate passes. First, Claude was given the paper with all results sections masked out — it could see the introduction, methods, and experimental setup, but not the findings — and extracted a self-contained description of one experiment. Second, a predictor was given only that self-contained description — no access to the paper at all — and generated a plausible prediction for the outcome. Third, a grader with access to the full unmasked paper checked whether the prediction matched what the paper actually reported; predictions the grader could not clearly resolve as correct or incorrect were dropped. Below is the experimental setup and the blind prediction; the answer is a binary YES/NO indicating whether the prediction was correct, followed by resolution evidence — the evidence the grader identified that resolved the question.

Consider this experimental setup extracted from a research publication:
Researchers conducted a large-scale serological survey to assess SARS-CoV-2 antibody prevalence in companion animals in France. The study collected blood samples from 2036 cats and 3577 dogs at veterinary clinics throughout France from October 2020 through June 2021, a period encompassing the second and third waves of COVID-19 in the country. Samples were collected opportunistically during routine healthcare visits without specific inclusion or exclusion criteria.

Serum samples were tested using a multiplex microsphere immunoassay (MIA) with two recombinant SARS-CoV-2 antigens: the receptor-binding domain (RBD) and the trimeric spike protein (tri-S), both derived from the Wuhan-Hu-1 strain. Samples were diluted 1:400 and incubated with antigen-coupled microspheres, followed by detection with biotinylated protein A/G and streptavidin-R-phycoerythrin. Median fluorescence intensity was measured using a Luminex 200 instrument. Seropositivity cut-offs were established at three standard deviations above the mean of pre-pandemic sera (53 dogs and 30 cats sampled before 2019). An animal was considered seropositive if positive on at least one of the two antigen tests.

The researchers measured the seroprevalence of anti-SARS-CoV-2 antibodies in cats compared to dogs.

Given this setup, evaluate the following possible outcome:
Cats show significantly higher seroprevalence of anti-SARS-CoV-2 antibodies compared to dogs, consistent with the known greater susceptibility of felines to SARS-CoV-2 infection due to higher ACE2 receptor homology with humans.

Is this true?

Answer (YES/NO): YES